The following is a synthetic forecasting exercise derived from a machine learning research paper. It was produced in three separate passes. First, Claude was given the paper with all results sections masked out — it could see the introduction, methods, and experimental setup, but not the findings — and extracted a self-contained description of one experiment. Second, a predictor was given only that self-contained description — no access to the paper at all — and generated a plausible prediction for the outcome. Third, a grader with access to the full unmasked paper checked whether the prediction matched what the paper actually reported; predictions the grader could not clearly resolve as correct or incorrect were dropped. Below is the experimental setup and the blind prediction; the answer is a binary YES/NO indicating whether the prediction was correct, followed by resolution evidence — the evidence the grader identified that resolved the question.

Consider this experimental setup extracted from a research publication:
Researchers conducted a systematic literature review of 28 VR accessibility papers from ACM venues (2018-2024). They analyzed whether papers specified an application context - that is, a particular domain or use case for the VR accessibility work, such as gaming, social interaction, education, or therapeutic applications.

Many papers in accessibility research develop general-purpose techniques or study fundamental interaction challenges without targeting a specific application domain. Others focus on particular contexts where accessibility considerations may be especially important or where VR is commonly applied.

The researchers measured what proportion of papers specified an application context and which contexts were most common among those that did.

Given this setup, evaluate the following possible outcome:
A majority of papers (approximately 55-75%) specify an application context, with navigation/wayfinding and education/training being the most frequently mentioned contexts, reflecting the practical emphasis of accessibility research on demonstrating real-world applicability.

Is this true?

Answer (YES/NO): NO